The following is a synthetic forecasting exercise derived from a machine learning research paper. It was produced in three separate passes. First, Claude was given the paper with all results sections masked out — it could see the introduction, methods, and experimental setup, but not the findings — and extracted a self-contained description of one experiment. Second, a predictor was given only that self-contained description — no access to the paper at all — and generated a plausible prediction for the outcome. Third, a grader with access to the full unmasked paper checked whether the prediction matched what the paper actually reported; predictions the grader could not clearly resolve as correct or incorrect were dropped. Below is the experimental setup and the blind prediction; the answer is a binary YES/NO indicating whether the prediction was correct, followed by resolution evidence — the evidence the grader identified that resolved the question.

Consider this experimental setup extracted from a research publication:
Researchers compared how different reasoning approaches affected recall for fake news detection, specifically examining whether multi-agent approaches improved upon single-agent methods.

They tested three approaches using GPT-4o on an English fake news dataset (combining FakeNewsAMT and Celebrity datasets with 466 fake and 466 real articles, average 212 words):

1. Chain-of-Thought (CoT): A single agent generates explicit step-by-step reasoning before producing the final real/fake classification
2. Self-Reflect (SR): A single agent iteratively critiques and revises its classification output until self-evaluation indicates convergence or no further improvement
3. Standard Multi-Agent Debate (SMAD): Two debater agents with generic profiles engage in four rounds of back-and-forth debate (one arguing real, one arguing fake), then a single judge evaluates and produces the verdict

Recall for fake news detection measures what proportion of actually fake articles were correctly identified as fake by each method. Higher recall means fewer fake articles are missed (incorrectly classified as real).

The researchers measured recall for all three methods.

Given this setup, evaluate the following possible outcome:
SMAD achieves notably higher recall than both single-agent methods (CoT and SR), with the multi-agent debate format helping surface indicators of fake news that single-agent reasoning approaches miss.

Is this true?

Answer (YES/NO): NO